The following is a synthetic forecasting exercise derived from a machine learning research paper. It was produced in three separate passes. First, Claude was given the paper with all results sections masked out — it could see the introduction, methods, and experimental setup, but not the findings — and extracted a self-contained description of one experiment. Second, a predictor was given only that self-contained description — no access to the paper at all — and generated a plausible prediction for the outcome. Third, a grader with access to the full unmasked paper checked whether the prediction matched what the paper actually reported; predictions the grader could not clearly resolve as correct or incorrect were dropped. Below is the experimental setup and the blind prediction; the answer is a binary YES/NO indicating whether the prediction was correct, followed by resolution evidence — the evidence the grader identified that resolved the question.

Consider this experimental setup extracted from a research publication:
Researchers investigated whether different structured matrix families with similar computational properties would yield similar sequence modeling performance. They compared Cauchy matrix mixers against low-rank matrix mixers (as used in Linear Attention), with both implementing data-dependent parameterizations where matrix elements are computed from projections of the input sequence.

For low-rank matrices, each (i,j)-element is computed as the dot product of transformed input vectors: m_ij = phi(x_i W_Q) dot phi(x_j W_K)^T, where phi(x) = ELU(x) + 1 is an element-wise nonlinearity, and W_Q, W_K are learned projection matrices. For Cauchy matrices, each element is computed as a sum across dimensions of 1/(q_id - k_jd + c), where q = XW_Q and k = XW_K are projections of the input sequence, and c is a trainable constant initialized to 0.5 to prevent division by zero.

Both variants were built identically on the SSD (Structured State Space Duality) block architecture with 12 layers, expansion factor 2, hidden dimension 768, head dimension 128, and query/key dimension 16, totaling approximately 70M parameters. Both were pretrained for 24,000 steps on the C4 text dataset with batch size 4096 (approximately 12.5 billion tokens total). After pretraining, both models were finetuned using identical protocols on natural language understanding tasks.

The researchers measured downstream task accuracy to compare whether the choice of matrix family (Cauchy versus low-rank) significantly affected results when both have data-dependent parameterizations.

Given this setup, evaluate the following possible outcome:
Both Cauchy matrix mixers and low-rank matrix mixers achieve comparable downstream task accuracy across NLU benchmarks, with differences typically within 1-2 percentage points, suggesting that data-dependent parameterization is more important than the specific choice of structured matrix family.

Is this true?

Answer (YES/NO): YES